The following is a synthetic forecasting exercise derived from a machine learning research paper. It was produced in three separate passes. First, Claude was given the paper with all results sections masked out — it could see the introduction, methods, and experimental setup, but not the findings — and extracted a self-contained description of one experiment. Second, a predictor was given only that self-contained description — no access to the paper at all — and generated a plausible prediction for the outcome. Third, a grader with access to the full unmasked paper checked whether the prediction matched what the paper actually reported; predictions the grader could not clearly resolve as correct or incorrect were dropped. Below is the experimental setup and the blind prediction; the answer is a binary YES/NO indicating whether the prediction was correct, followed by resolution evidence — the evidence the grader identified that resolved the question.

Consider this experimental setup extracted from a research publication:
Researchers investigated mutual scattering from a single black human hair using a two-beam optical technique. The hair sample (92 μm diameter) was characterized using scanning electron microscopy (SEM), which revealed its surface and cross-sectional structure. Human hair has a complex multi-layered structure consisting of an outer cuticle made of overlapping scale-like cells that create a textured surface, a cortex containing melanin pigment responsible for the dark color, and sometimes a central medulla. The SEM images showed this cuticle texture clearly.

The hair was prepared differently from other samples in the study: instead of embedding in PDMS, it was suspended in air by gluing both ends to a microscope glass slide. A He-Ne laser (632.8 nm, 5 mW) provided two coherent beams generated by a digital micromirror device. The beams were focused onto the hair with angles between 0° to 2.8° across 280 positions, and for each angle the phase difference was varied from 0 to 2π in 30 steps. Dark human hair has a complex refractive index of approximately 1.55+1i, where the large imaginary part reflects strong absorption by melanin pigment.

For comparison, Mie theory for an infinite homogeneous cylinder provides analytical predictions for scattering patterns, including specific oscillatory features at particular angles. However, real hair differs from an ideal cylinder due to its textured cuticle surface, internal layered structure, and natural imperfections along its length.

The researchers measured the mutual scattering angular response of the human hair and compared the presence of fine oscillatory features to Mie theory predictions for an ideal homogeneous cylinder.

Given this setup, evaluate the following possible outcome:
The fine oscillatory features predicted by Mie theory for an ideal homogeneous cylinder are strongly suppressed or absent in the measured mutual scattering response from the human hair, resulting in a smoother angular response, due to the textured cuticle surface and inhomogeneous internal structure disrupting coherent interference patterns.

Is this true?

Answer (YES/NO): NO